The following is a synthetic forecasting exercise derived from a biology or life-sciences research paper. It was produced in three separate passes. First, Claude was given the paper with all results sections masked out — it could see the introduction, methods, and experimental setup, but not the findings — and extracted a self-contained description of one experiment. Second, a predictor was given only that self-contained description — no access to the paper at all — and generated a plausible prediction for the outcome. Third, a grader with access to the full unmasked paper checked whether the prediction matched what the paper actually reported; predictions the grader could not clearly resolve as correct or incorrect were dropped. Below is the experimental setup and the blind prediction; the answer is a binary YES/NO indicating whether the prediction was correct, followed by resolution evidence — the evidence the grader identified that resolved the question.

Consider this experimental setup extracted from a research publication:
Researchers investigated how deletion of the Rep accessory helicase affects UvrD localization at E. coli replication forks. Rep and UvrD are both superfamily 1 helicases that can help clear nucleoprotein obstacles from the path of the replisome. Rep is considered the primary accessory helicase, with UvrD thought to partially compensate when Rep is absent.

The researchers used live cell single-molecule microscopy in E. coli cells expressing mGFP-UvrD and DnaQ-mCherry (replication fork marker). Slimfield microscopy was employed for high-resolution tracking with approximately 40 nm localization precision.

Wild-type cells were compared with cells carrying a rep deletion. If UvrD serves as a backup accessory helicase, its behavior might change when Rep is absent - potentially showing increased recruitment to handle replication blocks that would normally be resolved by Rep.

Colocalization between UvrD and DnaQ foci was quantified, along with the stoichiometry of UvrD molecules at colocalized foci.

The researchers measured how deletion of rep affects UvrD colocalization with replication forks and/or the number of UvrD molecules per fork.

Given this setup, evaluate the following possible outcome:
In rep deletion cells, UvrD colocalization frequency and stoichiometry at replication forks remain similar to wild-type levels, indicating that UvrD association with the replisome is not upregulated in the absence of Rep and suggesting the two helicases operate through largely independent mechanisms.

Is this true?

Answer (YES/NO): NO